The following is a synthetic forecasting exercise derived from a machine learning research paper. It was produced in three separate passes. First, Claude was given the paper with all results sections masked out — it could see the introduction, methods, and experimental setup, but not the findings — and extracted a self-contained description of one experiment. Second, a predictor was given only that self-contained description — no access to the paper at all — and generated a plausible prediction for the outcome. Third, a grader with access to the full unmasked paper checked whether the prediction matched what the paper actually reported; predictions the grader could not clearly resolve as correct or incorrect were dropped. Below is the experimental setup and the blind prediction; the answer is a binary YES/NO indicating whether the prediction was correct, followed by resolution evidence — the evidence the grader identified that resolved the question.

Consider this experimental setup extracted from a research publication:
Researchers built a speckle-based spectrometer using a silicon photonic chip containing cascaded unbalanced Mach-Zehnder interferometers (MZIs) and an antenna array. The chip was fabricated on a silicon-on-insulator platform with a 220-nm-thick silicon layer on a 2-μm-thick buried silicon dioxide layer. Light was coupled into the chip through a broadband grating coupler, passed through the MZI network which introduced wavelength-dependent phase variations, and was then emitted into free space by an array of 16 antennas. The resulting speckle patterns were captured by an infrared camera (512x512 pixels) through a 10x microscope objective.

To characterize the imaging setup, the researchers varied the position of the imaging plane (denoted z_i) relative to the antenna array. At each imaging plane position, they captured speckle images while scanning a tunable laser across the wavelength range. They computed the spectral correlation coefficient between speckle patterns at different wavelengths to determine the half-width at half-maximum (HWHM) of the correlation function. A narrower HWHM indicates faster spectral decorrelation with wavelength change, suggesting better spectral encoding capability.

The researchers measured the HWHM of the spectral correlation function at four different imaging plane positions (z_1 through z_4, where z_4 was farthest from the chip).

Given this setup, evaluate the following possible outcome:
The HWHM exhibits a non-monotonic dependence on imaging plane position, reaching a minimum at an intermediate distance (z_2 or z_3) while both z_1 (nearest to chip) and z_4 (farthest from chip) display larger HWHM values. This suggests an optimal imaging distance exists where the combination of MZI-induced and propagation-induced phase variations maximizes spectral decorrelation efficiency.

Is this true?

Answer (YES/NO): NO